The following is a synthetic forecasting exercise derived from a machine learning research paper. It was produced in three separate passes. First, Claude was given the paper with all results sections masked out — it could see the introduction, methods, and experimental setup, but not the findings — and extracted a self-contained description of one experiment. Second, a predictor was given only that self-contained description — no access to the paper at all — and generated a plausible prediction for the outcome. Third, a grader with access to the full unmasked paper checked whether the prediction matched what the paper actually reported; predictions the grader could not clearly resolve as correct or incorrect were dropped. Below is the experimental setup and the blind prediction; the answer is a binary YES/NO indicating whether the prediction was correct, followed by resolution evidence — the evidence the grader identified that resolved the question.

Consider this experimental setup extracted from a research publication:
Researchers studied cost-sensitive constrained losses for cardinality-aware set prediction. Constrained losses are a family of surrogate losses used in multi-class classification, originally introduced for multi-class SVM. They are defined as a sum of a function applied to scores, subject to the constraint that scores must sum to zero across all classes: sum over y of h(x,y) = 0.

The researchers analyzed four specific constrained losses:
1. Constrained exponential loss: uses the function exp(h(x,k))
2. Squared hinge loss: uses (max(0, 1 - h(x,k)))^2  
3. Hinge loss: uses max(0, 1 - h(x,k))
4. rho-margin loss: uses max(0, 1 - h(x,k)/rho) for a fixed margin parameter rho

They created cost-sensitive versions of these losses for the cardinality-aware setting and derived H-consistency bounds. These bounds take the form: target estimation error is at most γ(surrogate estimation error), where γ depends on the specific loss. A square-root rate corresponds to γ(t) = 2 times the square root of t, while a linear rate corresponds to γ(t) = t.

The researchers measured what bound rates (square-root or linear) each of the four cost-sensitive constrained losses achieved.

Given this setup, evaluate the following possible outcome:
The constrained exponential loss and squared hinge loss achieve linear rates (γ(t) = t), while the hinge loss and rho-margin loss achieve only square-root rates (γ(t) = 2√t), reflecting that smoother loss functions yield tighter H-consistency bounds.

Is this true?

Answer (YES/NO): NO